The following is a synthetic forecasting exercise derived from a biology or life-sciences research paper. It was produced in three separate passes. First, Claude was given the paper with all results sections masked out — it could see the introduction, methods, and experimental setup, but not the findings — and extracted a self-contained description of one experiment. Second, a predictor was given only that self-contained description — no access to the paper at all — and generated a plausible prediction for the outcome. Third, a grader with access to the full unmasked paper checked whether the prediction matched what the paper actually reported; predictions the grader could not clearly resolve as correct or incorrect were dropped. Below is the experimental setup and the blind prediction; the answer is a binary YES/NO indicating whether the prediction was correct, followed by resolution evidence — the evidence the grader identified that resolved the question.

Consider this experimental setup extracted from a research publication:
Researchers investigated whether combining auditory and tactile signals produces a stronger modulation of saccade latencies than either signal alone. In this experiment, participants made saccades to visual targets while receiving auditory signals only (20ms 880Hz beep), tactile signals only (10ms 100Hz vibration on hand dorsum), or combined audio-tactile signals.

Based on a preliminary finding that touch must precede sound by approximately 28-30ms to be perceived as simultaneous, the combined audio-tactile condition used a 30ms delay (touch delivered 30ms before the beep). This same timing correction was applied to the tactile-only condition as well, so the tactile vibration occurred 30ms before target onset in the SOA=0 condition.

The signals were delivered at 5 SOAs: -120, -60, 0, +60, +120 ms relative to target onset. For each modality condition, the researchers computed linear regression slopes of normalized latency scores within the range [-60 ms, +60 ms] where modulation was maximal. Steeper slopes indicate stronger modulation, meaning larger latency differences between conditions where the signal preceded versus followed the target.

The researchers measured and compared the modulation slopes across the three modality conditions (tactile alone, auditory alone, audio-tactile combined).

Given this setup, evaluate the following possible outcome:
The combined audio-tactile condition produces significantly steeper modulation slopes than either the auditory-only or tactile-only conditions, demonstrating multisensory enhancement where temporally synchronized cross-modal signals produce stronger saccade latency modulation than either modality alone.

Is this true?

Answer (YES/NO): NO